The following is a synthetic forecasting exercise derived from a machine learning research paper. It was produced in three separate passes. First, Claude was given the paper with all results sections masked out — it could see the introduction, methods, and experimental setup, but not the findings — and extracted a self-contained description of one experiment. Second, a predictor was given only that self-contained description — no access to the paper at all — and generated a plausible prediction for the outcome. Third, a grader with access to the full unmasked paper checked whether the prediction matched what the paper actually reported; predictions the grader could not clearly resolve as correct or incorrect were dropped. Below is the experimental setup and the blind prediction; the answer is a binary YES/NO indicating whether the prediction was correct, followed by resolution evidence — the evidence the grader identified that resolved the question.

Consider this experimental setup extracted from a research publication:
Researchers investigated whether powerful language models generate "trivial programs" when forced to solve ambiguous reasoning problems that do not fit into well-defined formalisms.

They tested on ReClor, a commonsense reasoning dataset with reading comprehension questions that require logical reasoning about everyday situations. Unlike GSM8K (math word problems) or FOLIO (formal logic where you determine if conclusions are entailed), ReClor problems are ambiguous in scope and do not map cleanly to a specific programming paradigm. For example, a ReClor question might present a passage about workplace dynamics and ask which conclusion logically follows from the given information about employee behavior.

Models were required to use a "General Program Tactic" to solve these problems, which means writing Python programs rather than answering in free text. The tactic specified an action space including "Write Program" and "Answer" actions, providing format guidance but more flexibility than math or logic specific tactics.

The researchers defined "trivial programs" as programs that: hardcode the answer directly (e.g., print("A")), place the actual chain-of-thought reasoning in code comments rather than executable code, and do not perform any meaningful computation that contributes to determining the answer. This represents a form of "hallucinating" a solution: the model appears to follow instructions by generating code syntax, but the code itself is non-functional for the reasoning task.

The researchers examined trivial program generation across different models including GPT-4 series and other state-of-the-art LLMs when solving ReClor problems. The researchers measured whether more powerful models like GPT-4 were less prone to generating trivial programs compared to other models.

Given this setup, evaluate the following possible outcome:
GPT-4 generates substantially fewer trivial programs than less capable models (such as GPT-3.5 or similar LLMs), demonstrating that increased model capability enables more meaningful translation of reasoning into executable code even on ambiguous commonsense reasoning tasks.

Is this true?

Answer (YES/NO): NO